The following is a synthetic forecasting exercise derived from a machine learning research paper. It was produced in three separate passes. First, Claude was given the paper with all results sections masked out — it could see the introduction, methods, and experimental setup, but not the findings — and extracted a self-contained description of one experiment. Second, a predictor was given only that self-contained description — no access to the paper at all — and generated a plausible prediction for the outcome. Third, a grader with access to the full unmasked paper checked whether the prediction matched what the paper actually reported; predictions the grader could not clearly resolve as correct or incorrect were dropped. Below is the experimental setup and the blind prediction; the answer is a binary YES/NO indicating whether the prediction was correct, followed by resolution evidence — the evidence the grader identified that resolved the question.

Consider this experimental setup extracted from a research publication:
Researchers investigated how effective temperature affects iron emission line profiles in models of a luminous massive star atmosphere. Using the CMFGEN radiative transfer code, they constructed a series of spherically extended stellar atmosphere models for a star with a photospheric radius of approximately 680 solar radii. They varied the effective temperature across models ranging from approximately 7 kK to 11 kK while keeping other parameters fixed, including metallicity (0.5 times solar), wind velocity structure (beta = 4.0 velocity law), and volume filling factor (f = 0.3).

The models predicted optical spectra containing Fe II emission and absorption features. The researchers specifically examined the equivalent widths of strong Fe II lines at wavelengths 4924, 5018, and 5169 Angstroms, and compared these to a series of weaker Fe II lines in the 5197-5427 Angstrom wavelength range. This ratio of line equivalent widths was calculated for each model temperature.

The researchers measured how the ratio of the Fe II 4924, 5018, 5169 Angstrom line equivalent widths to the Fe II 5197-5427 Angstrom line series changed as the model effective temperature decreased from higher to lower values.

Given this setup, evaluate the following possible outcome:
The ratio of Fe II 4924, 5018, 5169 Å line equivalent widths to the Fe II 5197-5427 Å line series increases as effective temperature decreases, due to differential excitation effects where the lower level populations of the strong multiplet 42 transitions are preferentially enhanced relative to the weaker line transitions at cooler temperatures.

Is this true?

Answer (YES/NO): NO